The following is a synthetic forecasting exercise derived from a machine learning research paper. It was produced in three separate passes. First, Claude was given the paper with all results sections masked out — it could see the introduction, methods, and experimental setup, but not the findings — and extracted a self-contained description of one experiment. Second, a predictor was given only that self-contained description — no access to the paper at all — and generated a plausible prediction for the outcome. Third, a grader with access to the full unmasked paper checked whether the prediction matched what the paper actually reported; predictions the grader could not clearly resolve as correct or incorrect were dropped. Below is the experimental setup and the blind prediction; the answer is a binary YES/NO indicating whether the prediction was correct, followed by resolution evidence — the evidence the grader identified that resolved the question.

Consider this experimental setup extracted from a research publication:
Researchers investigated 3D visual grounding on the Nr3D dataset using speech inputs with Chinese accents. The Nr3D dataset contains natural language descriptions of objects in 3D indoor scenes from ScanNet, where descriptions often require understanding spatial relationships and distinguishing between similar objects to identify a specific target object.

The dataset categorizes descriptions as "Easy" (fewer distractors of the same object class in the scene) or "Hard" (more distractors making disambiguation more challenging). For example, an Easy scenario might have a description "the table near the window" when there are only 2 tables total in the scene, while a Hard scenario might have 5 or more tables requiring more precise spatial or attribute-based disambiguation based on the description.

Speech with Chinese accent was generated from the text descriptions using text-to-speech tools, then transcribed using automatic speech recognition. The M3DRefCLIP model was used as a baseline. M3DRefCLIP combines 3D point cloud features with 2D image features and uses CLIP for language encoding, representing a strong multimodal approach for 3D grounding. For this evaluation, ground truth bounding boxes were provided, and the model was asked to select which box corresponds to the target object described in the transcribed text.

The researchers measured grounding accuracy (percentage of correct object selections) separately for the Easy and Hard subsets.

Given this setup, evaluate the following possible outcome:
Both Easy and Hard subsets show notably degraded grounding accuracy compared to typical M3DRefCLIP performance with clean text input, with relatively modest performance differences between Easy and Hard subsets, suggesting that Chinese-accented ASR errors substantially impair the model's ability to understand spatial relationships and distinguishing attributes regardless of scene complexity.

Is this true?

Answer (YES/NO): NO